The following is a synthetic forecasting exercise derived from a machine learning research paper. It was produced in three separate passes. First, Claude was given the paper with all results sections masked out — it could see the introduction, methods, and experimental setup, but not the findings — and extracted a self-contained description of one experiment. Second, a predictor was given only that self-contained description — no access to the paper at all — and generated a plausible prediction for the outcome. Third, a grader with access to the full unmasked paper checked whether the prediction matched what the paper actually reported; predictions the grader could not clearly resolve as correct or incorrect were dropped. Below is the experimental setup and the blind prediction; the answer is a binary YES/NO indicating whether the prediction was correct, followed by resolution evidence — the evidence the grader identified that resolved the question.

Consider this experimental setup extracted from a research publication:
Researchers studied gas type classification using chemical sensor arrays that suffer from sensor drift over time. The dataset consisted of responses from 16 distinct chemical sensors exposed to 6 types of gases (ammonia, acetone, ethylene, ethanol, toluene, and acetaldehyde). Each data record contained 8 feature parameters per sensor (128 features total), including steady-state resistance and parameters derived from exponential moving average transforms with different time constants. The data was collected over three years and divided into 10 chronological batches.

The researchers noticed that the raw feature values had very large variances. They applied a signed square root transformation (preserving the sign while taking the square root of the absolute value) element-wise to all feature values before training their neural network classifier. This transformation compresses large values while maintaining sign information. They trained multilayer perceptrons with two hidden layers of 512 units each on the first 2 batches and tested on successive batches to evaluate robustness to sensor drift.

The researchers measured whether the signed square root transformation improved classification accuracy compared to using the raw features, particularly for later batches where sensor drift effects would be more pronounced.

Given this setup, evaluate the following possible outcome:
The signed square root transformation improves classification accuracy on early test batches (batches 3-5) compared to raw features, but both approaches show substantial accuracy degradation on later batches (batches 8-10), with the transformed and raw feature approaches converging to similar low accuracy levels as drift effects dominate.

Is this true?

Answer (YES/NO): NO